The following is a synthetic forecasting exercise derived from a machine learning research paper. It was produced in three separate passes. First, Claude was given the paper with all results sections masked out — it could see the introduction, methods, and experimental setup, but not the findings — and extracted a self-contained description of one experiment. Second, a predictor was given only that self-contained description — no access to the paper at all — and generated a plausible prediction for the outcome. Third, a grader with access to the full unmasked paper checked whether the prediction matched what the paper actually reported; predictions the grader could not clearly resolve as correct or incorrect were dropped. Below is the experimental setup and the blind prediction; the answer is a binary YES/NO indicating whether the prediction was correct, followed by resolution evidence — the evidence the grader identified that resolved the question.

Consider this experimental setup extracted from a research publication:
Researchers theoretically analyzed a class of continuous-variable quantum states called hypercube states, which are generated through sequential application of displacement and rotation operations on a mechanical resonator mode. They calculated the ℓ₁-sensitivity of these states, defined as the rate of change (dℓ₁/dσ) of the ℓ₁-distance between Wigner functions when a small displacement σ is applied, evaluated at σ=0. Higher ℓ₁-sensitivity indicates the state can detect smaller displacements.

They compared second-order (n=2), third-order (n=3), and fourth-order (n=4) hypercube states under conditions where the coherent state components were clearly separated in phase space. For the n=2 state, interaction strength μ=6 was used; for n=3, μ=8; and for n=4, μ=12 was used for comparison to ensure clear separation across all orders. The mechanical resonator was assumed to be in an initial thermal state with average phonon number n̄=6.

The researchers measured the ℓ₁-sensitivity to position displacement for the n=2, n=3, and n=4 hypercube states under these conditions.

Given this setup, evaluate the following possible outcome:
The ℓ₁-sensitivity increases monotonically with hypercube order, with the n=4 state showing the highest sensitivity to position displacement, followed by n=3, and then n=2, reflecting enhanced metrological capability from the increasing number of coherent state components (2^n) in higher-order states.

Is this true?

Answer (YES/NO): YES